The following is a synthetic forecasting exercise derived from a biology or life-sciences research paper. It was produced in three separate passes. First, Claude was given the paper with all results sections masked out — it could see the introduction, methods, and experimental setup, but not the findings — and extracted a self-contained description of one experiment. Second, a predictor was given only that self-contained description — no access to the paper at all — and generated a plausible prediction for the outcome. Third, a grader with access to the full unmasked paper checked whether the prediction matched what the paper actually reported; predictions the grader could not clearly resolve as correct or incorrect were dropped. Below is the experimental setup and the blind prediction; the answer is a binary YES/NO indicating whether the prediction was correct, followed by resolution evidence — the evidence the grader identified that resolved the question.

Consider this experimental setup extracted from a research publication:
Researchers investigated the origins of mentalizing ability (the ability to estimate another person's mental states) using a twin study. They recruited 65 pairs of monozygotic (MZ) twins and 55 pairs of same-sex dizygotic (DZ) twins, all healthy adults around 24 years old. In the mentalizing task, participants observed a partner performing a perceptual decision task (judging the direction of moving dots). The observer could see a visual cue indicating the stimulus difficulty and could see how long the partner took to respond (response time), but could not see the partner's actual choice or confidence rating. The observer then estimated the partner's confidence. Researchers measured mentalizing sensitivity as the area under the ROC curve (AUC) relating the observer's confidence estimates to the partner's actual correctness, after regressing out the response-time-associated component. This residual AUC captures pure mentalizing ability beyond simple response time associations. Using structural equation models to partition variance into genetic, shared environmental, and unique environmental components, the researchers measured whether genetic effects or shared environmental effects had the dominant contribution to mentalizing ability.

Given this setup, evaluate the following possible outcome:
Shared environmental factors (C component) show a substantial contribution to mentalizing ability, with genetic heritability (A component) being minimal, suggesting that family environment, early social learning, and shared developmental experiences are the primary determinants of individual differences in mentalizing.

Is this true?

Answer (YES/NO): YES